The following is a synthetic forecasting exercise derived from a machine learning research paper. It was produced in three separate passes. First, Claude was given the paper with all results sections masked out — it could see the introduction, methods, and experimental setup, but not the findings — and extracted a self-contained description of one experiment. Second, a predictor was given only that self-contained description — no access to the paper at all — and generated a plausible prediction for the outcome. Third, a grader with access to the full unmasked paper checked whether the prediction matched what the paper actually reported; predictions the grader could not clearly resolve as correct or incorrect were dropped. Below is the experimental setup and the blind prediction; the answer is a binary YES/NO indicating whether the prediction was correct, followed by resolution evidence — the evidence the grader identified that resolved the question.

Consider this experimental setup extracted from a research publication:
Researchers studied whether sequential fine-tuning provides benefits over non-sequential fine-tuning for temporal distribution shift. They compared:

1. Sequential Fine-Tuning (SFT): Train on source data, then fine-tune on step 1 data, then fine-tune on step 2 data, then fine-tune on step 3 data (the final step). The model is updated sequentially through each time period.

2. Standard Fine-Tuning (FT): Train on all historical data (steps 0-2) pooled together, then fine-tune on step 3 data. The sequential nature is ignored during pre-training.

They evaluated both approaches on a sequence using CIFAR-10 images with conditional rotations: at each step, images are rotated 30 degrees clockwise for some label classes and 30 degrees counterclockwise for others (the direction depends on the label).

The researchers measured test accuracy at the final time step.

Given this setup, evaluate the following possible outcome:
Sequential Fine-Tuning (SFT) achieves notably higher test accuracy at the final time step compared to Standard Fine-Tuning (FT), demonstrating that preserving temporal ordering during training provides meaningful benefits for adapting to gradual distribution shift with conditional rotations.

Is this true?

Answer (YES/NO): NO